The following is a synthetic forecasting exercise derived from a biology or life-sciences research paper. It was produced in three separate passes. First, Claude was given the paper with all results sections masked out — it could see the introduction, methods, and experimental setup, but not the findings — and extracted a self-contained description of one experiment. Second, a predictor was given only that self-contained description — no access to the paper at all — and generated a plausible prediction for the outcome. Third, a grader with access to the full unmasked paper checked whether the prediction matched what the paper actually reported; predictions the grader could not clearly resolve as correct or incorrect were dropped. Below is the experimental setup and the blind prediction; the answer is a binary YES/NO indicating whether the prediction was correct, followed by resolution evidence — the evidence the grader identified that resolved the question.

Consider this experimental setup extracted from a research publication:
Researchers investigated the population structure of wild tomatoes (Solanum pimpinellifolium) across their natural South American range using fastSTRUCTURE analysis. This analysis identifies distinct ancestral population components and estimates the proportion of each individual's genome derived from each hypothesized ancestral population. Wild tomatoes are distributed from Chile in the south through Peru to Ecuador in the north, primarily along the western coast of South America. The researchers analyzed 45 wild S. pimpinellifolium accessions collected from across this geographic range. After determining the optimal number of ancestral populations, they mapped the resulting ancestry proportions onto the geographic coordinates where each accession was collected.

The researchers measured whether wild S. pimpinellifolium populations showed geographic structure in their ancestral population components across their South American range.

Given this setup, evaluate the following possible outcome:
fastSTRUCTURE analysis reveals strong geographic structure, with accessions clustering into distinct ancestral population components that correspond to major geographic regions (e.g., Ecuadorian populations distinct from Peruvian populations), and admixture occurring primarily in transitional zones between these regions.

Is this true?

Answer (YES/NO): YES